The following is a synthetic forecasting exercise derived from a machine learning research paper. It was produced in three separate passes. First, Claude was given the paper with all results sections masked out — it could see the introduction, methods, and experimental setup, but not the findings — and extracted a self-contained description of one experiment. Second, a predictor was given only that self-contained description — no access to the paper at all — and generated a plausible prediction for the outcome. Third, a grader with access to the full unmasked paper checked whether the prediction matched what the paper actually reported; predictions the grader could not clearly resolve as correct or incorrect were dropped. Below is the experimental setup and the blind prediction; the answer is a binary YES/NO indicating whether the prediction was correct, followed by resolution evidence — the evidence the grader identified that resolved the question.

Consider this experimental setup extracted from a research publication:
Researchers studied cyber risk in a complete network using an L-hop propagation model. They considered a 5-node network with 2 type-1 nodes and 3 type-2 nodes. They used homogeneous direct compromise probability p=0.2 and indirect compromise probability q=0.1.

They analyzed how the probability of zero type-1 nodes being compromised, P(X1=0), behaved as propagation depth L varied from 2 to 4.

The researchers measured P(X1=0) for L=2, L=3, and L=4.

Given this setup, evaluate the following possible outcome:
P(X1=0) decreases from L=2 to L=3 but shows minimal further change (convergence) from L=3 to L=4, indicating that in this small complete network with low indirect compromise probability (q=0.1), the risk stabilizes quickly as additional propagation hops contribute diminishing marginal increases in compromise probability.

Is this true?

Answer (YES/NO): YES